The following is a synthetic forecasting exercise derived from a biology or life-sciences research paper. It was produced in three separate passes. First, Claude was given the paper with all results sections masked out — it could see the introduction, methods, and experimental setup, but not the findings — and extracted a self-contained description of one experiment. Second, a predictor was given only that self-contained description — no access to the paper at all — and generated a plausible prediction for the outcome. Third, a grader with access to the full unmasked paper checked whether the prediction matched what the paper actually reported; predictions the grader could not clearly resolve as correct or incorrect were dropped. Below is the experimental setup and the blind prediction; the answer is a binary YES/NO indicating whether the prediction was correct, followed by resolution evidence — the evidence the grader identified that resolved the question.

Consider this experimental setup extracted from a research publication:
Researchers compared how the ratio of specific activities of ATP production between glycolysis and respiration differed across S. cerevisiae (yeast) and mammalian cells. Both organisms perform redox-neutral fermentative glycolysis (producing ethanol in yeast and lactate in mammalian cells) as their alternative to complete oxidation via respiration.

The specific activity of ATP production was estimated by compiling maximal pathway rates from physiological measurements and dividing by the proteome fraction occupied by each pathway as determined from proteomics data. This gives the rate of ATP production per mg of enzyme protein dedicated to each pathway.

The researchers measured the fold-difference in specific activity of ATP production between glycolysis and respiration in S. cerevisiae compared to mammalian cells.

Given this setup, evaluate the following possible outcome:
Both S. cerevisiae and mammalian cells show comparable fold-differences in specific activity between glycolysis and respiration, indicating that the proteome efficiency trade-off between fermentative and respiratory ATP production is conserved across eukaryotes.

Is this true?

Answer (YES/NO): NO